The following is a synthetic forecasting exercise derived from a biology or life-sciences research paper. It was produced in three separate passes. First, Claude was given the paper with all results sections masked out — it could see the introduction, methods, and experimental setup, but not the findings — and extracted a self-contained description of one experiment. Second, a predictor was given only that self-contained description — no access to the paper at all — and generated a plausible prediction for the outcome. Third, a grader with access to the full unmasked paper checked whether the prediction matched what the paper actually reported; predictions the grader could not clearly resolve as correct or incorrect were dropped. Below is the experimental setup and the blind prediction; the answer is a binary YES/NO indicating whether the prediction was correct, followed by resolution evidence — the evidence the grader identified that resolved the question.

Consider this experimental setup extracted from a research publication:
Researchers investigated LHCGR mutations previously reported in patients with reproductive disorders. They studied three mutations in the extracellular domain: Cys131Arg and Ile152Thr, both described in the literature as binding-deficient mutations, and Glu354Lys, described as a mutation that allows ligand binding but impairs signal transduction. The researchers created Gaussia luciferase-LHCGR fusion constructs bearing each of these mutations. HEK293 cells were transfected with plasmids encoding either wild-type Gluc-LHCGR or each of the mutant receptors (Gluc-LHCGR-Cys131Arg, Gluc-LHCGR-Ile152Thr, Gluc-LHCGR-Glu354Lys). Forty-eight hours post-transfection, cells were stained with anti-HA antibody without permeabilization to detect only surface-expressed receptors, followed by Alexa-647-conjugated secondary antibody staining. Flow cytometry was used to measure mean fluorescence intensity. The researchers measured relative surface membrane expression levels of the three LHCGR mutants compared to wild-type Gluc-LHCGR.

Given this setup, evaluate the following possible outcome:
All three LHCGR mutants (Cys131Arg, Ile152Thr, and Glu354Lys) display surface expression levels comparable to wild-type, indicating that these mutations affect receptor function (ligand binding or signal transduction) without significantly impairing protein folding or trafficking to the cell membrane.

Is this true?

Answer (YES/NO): NO